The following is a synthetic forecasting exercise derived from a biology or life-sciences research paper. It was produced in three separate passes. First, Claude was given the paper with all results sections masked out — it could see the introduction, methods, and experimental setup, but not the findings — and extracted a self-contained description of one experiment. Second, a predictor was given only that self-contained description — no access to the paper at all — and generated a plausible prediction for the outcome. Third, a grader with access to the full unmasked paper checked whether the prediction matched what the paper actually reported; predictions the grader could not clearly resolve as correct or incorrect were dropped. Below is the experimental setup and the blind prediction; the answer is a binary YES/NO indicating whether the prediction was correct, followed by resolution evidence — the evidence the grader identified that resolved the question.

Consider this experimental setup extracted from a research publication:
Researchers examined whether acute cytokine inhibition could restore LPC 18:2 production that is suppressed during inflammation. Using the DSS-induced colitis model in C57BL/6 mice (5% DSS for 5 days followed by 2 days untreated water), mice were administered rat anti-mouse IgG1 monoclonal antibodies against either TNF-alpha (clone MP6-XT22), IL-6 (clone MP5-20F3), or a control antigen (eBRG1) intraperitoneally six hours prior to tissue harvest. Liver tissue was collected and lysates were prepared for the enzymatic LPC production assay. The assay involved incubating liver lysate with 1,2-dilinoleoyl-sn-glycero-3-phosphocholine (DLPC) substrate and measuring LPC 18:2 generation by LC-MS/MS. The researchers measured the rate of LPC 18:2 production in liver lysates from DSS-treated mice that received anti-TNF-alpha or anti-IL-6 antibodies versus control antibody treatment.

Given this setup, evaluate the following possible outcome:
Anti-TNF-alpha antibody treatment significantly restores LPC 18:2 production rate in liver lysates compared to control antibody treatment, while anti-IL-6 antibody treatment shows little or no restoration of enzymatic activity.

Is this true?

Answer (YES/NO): NO